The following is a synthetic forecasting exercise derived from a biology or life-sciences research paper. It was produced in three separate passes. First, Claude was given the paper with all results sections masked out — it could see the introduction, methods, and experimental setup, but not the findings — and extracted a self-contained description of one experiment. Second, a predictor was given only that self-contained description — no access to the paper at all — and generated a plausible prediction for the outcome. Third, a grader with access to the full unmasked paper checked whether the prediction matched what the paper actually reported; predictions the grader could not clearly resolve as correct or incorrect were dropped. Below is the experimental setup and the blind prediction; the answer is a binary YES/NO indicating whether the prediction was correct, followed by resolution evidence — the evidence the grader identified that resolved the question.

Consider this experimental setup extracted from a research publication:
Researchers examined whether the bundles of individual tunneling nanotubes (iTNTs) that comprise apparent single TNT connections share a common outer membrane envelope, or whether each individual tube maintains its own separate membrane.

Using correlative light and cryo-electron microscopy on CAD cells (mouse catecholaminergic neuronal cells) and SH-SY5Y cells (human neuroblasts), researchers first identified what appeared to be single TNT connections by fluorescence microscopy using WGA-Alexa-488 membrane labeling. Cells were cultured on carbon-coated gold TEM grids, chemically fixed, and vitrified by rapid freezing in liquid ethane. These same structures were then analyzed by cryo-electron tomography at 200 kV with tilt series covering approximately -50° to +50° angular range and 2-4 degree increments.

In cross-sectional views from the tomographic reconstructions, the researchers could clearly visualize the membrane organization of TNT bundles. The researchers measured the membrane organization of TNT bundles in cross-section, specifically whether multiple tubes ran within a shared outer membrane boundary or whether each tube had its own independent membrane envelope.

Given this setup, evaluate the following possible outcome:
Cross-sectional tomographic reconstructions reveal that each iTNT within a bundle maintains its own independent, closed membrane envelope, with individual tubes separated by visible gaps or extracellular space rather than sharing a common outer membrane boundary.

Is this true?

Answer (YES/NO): YES